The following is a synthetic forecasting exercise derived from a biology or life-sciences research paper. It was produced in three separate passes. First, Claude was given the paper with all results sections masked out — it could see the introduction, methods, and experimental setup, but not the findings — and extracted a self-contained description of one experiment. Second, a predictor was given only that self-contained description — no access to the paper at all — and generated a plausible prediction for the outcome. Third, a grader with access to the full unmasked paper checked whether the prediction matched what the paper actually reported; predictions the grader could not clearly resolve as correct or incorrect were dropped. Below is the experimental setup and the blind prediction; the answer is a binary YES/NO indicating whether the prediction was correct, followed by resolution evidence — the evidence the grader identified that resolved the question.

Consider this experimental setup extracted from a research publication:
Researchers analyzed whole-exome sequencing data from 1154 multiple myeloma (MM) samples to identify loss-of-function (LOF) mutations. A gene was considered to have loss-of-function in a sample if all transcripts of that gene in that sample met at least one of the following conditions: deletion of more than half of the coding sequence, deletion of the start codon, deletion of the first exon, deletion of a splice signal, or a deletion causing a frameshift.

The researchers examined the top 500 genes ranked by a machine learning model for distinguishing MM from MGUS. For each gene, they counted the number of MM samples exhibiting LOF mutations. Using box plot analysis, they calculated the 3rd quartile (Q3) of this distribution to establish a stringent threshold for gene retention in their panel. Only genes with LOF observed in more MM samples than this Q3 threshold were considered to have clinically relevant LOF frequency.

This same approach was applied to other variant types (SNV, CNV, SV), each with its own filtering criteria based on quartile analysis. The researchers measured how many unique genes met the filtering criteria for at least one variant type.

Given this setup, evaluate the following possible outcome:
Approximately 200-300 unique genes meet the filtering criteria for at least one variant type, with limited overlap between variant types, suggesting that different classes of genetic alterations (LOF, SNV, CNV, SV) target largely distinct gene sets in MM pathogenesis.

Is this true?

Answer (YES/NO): NO